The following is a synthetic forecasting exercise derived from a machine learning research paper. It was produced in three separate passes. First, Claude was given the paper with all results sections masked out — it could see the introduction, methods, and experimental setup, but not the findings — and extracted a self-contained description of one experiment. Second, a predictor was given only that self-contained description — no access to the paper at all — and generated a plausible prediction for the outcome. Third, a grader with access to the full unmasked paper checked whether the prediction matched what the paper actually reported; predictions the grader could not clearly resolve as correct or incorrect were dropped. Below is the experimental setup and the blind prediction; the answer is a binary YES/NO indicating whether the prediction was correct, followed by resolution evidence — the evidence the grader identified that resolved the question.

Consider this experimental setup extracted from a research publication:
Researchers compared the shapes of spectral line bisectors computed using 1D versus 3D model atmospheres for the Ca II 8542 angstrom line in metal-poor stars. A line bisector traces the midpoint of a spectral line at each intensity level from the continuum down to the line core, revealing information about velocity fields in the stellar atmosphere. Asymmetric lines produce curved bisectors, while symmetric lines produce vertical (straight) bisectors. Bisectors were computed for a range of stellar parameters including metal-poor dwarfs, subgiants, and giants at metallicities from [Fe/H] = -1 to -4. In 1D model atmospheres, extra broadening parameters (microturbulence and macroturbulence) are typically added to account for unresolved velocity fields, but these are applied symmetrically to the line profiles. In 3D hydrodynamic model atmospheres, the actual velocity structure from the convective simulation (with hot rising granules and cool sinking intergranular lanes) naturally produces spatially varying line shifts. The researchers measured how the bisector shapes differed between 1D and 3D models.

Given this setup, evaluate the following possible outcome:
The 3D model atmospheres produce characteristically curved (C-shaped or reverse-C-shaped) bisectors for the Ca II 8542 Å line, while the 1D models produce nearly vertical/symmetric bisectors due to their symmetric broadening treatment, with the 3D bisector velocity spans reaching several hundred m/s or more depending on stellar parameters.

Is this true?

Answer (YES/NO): NO